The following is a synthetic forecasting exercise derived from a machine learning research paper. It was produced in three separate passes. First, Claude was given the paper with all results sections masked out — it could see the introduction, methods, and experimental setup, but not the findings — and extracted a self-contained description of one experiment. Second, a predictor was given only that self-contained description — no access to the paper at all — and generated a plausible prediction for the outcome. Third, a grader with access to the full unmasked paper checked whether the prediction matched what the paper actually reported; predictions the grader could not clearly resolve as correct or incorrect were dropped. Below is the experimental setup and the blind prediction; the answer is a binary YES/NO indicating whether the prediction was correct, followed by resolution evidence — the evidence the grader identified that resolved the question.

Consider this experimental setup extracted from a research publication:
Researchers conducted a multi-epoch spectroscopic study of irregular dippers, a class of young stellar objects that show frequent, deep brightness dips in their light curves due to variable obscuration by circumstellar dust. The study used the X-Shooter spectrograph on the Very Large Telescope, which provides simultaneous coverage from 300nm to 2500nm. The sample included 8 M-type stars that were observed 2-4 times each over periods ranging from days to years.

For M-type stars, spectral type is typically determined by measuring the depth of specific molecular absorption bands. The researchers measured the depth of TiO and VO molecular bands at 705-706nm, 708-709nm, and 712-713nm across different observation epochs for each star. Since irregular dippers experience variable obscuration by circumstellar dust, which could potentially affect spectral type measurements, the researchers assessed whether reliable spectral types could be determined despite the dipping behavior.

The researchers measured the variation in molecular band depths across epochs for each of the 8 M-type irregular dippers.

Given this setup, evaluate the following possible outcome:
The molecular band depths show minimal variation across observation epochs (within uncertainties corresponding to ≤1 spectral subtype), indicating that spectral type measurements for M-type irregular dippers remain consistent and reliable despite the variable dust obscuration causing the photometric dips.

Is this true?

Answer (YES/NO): NO